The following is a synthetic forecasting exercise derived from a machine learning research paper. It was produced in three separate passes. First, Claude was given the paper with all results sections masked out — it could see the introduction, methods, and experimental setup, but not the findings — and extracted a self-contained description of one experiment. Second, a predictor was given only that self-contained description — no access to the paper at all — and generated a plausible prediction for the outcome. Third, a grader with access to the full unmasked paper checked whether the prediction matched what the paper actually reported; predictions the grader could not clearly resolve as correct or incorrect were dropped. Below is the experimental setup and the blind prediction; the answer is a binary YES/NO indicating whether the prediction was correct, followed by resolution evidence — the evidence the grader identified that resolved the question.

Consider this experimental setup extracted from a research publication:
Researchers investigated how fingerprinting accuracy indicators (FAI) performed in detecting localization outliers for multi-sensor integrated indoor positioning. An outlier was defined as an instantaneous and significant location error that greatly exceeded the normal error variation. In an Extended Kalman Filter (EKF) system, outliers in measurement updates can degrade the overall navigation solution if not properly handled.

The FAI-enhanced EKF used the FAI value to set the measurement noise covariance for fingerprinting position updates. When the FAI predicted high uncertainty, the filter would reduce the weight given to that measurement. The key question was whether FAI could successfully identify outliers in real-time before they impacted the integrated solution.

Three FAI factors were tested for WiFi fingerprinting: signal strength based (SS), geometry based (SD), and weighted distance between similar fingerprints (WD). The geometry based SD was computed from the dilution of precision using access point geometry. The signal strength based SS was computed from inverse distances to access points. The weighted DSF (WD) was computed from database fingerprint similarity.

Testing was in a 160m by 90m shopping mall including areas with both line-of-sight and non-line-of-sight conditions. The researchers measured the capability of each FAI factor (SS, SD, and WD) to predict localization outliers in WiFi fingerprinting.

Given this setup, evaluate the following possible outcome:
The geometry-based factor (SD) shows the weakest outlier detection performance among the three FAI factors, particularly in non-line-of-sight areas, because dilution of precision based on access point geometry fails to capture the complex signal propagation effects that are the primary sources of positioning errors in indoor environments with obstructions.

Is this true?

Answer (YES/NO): NO